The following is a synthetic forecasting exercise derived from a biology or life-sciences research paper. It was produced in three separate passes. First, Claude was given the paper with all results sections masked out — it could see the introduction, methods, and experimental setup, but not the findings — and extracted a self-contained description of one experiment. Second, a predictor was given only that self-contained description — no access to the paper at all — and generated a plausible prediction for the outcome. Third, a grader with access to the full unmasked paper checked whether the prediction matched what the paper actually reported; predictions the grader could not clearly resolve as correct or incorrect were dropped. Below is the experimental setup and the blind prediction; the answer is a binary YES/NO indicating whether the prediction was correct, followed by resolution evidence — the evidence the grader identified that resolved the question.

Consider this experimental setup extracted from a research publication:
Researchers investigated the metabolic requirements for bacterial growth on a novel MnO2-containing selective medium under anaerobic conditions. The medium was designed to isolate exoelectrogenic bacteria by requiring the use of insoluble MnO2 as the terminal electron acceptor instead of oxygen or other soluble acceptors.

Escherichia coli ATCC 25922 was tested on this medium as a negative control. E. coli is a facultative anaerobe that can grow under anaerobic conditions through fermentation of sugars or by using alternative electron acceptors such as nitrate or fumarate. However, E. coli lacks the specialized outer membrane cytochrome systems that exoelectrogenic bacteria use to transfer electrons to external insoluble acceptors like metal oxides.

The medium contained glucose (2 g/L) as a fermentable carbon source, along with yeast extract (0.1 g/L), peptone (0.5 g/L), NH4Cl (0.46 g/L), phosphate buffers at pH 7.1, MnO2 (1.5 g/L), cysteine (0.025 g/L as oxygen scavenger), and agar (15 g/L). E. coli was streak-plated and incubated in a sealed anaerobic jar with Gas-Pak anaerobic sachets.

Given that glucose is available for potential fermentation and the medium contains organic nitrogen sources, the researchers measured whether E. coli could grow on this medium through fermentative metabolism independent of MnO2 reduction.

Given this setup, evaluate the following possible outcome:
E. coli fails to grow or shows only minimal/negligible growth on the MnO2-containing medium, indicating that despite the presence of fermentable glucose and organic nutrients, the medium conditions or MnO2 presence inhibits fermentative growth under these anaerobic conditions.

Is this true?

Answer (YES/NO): YES